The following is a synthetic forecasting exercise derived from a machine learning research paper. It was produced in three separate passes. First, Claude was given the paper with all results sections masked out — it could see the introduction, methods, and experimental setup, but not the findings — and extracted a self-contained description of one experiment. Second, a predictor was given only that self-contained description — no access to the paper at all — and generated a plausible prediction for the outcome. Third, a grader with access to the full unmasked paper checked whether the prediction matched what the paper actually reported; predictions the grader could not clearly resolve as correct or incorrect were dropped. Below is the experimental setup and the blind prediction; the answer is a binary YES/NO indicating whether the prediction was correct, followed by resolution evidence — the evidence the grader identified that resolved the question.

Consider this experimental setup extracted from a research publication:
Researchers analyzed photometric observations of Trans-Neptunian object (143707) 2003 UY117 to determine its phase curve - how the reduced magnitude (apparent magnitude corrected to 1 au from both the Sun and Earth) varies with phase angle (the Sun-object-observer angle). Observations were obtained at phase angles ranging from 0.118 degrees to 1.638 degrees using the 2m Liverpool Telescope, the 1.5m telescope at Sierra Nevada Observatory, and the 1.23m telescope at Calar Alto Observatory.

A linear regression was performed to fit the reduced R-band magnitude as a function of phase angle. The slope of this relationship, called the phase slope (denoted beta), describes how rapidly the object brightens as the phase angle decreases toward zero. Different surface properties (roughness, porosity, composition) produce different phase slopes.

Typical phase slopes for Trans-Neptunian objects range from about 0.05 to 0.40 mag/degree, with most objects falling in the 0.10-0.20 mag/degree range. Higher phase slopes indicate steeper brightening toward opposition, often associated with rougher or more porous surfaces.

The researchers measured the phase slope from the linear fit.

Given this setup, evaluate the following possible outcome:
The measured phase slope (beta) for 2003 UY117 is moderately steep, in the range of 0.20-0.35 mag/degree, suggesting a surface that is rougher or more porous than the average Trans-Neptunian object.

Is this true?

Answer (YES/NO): YES